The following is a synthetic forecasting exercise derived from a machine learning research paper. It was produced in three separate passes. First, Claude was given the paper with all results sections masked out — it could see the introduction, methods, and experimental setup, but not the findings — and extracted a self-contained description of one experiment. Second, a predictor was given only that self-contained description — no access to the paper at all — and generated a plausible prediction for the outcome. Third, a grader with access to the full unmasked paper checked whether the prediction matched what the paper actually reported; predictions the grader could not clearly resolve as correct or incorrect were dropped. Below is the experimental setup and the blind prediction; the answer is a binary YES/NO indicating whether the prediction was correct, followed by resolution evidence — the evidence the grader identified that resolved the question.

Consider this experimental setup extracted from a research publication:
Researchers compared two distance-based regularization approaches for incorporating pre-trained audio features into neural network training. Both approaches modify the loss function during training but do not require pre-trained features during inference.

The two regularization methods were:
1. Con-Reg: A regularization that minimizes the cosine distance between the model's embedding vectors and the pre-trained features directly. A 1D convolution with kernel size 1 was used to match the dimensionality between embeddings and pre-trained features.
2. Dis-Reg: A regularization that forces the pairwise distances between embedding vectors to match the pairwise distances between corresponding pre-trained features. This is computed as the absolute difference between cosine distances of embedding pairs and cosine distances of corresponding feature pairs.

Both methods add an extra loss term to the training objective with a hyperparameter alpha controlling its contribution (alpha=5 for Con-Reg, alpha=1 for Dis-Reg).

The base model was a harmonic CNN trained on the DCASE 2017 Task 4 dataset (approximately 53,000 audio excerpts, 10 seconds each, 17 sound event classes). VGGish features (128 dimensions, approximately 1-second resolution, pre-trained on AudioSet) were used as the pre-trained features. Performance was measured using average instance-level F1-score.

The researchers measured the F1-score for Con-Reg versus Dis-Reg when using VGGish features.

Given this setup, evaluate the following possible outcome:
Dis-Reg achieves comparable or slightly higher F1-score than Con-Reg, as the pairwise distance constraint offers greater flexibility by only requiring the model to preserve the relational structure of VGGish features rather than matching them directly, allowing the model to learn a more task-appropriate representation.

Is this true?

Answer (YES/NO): NO